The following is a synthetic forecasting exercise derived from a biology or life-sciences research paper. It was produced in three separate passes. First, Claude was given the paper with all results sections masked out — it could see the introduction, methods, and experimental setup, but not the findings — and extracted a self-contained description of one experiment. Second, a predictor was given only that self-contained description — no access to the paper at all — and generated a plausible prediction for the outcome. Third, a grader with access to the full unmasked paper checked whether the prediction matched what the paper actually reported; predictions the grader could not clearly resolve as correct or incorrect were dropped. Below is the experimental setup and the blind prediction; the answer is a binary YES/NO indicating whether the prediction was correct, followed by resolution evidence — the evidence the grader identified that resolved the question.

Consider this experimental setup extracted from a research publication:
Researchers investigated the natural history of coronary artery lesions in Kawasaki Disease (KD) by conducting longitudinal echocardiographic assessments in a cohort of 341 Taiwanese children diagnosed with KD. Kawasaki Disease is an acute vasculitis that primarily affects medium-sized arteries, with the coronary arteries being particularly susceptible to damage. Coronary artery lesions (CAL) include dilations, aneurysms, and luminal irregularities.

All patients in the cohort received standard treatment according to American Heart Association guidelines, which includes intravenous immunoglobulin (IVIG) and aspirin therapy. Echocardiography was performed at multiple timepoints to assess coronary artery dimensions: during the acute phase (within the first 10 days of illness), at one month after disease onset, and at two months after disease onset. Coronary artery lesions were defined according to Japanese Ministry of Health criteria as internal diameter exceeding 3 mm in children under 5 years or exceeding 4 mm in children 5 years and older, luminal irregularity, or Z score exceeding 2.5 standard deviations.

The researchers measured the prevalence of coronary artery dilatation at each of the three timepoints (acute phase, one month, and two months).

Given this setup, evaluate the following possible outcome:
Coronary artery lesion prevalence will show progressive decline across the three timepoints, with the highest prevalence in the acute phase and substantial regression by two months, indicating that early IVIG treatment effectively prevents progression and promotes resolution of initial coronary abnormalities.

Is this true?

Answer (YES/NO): YES